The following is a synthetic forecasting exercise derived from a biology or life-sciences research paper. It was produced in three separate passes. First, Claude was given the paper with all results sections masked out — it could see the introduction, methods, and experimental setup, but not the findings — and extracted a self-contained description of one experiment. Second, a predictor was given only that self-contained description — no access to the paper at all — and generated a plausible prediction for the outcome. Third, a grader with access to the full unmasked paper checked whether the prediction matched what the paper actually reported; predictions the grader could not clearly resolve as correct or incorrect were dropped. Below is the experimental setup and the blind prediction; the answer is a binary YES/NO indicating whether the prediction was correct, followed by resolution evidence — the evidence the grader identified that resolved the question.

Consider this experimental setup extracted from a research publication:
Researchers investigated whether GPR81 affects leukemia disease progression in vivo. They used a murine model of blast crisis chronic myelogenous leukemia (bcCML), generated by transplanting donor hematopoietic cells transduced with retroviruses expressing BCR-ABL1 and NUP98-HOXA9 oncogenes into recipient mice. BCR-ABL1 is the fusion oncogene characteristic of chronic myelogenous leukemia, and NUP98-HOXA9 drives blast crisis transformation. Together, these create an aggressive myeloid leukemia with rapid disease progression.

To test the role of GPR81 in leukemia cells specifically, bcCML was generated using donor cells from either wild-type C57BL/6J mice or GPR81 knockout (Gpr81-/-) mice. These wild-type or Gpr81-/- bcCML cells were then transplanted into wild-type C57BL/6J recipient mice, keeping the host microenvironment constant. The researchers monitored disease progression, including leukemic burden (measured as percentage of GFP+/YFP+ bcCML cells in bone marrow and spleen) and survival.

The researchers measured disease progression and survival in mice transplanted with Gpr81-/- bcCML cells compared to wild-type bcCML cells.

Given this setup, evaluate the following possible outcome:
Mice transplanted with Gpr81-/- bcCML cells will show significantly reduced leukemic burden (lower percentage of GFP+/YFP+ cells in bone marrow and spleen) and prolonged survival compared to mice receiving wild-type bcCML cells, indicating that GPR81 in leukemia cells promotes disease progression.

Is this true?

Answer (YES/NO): YES